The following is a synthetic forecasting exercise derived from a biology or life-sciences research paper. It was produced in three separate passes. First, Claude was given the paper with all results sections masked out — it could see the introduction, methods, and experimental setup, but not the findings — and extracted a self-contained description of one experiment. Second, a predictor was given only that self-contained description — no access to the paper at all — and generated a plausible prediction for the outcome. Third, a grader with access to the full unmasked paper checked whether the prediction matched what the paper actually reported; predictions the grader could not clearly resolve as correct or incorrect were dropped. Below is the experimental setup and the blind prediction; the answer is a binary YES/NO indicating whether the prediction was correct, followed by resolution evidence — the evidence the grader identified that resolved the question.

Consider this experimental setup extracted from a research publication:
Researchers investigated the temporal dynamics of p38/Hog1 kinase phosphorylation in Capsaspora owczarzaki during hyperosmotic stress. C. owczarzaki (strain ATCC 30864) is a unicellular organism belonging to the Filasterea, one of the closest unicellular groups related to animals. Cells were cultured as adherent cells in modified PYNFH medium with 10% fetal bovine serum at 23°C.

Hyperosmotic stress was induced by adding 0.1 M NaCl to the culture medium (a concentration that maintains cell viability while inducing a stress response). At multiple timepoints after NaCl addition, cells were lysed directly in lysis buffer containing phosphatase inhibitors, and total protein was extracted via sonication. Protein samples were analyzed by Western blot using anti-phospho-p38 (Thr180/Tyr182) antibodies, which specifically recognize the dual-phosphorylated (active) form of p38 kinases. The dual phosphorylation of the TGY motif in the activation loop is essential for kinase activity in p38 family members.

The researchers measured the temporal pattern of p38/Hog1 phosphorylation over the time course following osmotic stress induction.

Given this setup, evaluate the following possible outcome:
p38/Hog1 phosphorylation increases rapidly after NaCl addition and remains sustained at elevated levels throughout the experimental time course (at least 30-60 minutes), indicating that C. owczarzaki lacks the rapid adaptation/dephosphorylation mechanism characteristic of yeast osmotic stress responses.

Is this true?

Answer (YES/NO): NO